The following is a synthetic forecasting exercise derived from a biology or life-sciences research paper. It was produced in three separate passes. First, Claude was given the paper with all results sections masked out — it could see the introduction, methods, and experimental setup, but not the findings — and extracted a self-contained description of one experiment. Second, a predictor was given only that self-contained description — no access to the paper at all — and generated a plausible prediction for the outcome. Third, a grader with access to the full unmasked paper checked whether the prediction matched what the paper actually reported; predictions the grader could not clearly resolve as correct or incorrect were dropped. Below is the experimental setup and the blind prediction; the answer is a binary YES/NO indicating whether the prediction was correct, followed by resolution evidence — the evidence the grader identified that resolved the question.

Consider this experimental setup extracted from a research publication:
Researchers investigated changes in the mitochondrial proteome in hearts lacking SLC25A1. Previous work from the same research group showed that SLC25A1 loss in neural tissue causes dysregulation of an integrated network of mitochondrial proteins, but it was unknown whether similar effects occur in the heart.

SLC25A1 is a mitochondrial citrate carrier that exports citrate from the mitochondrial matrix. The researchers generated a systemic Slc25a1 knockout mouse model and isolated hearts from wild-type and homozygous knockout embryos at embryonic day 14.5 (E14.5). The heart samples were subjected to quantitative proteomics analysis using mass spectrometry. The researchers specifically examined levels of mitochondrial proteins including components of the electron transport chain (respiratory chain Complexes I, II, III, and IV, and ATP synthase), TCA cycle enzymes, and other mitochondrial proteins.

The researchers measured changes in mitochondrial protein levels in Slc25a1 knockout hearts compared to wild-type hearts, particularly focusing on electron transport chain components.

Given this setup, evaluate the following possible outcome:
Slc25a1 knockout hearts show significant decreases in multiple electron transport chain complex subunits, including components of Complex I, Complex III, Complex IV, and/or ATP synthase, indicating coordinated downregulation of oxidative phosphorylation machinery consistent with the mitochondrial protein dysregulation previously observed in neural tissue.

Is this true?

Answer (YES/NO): YES